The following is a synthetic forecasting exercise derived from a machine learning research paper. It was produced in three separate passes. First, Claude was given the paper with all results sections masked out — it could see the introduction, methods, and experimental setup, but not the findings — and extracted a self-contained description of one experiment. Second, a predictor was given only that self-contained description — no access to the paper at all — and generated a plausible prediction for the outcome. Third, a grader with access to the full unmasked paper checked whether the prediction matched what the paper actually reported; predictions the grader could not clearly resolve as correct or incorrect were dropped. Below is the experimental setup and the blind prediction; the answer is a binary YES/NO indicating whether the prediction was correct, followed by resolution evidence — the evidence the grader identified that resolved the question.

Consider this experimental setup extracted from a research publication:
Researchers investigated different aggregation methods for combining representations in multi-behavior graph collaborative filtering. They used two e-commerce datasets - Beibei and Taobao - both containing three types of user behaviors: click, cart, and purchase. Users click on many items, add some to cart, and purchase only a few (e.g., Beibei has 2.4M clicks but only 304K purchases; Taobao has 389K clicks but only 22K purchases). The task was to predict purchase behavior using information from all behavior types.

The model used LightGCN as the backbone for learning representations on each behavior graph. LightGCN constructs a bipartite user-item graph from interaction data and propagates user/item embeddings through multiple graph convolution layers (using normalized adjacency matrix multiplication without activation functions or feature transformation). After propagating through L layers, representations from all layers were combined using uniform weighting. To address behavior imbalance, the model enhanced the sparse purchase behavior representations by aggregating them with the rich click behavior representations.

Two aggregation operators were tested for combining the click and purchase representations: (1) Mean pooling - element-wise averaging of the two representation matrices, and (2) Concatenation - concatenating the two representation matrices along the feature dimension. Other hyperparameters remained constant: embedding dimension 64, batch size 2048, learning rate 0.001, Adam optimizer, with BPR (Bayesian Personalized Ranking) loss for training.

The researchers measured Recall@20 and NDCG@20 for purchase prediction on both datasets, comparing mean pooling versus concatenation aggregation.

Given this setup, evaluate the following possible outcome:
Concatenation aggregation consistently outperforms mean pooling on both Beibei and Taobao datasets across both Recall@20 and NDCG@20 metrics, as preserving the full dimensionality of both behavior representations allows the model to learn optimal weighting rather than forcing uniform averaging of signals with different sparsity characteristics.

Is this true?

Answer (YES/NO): NO